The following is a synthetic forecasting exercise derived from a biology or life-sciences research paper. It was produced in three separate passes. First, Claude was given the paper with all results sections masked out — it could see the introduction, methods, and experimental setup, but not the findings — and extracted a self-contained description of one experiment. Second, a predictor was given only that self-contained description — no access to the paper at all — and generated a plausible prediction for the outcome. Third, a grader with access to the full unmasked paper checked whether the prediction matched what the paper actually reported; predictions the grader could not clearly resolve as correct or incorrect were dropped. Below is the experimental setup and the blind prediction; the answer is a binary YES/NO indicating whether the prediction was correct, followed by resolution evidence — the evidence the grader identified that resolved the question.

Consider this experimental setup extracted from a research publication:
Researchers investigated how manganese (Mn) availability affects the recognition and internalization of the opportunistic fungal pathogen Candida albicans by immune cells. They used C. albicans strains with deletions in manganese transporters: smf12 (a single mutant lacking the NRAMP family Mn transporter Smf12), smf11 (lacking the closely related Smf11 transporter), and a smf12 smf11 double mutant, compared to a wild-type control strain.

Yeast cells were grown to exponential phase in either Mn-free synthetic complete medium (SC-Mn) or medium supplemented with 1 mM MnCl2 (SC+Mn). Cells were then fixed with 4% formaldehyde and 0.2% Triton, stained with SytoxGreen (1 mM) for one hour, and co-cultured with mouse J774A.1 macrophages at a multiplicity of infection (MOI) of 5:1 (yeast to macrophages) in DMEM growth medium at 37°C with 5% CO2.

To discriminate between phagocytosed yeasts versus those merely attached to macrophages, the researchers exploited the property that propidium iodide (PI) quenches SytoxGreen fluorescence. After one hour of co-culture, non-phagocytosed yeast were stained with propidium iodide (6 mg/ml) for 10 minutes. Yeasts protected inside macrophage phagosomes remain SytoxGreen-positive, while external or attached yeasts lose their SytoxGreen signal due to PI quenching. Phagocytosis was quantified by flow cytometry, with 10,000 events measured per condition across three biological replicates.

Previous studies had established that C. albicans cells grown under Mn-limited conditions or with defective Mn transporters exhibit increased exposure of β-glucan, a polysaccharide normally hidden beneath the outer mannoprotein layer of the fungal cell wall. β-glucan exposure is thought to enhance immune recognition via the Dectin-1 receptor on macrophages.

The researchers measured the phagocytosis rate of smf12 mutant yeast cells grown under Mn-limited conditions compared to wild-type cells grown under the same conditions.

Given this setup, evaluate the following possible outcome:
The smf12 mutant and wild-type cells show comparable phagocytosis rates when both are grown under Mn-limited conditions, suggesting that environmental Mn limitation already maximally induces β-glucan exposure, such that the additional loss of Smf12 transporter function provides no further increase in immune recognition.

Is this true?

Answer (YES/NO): NO